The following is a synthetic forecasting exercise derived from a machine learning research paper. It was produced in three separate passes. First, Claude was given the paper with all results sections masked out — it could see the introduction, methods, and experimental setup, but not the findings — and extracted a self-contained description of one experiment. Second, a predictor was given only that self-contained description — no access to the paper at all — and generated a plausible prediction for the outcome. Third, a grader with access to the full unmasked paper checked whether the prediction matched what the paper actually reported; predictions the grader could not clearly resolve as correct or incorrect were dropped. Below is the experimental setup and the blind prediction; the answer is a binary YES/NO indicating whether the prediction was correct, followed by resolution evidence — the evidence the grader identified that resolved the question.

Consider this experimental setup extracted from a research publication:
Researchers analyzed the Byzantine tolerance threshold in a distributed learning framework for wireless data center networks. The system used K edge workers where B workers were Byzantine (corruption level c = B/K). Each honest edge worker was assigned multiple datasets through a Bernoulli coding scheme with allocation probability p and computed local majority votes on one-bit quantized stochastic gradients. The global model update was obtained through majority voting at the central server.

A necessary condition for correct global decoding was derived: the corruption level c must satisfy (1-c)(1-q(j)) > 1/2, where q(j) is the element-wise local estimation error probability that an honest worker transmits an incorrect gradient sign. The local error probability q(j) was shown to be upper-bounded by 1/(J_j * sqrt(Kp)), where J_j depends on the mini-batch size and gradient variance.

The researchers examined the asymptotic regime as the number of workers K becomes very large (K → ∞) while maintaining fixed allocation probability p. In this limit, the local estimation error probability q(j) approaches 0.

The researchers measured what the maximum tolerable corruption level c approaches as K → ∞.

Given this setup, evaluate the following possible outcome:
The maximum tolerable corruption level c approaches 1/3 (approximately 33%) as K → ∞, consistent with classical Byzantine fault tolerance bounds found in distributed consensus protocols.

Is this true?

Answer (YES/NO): NO